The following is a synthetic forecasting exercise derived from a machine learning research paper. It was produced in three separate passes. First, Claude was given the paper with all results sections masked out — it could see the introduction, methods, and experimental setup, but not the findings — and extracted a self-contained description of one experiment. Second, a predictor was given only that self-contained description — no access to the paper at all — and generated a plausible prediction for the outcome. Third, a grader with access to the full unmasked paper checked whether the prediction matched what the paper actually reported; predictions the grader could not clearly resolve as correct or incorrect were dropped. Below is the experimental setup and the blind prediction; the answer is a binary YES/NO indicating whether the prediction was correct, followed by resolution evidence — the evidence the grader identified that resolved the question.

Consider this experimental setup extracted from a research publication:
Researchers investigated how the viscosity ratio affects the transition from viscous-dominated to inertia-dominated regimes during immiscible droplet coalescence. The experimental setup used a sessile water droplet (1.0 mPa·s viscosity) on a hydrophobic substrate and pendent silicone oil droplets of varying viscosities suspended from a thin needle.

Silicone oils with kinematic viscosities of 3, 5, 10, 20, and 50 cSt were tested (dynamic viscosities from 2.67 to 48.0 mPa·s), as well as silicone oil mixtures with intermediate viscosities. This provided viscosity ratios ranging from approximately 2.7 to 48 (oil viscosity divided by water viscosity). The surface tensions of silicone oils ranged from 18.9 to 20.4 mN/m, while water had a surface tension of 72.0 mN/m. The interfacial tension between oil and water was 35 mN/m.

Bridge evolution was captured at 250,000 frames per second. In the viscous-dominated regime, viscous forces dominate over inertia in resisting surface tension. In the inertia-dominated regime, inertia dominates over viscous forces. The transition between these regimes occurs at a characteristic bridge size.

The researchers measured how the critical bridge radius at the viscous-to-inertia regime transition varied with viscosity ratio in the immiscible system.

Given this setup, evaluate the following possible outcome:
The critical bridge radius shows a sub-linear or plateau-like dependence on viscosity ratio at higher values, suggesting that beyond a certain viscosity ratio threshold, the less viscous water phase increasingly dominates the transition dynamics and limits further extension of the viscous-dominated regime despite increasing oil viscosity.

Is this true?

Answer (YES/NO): NO